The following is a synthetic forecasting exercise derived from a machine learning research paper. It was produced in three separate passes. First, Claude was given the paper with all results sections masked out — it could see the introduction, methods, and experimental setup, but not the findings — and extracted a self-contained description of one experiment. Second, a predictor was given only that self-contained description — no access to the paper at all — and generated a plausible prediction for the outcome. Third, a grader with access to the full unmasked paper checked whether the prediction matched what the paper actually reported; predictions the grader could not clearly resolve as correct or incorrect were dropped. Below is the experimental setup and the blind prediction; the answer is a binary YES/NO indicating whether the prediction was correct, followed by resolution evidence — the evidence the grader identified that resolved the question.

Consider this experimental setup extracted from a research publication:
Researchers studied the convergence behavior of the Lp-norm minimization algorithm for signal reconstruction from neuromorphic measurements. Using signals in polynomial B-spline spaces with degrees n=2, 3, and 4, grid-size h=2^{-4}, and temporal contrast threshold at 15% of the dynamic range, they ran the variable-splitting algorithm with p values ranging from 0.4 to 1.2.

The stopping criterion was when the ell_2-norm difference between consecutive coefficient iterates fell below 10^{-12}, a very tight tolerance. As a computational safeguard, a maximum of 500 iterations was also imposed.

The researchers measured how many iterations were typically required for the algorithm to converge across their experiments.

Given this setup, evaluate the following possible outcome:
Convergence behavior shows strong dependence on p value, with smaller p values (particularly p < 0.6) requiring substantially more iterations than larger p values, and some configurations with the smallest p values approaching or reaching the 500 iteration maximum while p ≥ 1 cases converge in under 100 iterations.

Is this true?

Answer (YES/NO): NO